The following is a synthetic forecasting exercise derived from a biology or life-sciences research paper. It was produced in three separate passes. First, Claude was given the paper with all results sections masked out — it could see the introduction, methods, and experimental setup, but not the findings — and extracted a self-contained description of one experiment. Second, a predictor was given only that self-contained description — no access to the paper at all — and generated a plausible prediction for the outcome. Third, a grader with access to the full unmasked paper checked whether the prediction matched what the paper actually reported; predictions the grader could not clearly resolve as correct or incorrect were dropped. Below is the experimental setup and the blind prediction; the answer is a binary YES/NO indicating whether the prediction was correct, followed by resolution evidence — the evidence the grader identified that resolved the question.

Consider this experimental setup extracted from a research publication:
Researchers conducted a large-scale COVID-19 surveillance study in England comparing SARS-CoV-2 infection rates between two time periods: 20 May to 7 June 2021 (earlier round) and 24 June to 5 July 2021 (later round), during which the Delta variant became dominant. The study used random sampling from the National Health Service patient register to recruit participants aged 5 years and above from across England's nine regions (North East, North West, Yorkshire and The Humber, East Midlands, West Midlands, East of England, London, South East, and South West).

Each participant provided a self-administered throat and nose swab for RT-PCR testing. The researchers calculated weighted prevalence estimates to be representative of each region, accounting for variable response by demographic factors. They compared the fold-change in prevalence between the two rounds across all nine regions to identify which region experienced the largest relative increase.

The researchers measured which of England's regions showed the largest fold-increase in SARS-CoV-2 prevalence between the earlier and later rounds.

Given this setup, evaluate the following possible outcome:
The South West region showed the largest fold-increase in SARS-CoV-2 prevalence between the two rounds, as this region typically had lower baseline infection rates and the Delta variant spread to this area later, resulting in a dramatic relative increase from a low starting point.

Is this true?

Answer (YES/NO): NO